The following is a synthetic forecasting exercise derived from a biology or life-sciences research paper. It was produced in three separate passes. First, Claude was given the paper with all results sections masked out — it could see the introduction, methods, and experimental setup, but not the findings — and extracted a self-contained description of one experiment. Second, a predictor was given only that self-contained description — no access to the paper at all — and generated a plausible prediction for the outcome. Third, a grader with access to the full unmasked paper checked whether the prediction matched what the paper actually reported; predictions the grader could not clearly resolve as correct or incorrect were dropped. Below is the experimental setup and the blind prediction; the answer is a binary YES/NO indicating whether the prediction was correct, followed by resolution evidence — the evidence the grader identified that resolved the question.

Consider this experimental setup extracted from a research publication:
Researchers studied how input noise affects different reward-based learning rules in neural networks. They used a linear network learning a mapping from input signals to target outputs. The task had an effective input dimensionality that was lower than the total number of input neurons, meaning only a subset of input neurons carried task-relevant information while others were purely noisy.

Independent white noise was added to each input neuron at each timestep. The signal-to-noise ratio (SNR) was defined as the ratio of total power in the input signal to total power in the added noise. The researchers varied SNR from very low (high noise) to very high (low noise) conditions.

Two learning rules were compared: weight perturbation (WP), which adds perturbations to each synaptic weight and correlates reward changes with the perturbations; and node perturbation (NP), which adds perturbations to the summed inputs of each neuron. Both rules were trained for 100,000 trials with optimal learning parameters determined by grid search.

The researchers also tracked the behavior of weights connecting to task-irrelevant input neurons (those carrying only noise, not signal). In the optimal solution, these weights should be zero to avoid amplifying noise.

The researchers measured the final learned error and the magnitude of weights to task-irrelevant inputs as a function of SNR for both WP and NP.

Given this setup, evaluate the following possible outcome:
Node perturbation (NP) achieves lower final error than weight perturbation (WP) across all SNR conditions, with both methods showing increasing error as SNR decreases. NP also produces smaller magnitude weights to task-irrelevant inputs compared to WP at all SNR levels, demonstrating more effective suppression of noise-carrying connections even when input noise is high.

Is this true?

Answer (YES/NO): NO